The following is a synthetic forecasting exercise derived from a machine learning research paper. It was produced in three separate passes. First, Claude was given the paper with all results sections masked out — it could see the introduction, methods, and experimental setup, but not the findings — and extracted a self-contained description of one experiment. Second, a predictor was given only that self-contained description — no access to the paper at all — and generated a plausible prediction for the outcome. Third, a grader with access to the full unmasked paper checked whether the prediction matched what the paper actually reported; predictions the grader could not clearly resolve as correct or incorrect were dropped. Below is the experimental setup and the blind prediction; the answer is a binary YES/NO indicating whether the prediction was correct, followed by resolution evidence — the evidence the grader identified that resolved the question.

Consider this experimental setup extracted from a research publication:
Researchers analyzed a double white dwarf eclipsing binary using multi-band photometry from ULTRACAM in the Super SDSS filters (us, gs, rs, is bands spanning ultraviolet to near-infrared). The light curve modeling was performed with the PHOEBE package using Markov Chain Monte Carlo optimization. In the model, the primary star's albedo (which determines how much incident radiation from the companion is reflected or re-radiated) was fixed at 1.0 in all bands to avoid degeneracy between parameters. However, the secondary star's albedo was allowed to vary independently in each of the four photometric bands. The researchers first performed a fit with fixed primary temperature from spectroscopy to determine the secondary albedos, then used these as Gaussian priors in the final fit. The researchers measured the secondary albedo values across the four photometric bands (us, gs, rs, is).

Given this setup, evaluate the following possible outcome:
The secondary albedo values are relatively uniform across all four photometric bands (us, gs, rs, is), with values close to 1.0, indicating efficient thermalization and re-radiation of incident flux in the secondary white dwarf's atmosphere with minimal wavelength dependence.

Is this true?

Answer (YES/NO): YES